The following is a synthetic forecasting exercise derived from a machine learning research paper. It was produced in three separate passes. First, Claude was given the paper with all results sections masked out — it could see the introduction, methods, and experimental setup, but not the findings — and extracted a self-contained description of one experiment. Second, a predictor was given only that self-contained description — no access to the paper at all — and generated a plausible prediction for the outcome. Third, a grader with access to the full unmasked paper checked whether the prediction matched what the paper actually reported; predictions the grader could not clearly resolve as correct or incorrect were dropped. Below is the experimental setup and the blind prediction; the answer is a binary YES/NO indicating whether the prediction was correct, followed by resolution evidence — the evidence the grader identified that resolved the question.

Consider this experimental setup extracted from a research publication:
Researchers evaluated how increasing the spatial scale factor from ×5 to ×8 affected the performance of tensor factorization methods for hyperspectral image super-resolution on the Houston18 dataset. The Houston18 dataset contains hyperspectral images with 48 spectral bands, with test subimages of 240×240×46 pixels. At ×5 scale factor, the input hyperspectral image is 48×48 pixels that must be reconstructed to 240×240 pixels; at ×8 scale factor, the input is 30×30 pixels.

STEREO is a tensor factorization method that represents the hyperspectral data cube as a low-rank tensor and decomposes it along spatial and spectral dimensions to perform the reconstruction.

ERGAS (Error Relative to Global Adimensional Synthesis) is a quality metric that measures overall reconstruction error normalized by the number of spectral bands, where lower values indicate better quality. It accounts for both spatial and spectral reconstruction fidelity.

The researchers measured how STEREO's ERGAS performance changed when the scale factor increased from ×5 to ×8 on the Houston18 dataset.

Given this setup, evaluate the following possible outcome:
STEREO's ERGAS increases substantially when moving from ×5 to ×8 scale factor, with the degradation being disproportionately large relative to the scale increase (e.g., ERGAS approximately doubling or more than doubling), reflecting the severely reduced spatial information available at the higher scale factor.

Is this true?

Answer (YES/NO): NO